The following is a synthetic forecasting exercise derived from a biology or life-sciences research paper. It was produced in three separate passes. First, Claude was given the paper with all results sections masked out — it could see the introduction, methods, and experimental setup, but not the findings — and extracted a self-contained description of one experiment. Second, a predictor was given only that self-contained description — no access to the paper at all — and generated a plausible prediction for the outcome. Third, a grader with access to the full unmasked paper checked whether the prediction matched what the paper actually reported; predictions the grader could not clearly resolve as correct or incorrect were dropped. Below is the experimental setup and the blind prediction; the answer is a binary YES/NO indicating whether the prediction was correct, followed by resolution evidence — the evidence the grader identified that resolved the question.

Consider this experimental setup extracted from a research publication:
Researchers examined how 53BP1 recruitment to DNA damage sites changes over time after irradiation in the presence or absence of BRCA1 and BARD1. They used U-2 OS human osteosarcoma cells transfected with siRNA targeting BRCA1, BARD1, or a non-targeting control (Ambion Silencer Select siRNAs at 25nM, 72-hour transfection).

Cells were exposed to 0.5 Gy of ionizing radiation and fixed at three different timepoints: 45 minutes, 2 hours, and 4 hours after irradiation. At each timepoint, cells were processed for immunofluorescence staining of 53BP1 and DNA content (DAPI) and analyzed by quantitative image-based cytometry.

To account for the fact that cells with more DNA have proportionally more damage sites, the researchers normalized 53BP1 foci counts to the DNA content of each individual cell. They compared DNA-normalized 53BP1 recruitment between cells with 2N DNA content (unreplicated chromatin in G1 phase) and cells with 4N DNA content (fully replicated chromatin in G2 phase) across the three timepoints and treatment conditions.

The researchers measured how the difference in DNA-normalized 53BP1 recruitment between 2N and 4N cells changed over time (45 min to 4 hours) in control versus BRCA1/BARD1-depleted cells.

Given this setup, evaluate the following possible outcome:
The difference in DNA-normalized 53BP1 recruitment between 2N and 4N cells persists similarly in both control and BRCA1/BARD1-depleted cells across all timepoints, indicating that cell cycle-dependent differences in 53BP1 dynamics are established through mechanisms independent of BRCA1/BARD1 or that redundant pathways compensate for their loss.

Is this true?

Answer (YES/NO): NO